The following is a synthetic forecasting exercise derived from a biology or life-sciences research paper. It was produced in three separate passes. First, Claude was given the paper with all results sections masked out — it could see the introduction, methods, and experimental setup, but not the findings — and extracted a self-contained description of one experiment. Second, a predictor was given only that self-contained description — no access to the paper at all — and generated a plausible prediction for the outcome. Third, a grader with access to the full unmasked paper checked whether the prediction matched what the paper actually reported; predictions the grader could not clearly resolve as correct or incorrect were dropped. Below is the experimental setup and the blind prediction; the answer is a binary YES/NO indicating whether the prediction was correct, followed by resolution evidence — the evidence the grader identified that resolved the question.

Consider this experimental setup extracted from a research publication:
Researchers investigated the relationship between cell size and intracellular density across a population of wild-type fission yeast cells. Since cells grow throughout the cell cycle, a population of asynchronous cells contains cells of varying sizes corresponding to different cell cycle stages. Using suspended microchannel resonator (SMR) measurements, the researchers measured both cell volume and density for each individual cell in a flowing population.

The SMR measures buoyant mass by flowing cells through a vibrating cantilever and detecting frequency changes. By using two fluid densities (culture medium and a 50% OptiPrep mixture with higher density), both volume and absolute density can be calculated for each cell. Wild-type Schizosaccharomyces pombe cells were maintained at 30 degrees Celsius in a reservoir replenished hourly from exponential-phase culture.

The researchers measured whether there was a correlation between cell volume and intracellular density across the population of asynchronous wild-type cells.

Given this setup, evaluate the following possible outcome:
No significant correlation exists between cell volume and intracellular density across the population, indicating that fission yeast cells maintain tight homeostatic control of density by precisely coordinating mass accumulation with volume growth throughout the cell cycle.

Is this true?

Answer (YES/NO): NO